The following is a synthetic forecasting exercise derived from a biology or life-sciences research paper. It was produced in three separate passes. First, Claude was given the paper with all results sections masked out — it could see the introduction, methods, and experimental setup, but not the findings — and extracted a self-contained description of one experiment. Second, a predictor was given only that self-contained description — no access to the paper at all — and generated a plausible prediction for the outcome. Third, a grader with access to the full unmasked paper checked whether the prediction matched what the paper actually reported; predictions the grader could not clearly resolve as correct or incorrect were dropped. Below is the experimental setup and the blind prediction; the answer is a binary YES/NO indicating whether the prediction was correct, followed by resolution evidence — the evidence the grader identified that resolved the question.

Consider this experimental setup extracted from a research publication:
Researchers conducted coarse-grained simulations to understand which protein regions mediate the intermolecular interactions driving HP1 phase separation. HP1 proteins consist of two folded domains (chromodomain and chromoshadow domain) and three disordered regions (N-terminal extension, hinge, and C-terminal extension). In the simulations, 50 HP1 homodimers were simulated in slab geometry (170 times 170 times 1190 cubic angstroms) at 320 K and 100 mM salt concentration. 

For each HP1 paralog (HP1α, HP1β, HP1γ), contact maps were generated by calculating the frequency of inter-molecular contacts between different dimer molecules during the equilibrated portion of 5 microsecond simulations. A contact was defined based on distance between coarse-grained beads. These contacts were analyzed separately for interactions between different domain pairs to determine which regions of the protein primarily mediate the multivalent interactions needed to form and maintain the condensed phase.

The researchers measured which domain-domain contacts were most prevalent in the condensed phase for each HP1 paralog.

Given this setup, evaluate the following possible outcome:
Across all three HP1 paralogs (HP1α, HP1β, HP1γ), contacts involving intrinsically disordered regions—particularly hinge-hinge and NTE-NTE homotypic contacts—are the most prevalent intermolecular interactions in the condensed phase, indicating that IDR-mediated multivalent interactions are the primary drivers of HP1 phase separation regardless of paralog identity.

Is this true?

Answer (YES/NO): NO